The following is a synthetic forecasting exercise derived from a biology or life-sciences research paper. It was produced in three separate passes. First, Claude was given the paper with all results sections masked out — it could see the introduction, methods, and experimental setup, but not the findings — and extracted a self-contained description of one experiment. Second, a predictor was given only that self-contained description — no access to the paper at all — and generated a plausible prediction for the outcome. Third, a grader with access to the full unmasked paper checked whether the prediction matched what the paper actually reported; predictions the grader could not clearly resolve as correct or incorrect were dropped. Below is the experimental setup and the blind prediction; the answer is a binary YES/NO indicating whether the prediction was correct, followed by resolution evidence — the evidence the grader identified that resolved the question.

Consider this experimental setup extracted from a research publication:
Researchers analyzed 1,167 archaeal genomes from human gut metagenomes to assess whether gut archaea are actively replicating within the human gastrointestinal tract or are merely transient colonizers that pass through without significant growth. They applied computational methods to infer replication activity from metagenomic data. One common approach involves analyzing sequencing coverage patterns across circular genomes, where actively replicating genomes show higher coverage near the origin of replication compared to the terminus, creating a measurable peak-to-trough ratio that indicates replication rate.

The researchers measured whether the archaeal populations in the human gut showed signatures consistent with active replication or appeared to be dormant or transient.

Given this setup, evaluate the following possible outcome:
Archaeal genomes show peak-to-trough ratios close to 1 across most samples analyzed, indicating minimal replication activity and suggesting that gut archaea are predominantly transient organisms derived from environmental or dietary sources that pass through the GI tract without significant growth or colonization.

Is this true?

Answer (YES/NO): NO